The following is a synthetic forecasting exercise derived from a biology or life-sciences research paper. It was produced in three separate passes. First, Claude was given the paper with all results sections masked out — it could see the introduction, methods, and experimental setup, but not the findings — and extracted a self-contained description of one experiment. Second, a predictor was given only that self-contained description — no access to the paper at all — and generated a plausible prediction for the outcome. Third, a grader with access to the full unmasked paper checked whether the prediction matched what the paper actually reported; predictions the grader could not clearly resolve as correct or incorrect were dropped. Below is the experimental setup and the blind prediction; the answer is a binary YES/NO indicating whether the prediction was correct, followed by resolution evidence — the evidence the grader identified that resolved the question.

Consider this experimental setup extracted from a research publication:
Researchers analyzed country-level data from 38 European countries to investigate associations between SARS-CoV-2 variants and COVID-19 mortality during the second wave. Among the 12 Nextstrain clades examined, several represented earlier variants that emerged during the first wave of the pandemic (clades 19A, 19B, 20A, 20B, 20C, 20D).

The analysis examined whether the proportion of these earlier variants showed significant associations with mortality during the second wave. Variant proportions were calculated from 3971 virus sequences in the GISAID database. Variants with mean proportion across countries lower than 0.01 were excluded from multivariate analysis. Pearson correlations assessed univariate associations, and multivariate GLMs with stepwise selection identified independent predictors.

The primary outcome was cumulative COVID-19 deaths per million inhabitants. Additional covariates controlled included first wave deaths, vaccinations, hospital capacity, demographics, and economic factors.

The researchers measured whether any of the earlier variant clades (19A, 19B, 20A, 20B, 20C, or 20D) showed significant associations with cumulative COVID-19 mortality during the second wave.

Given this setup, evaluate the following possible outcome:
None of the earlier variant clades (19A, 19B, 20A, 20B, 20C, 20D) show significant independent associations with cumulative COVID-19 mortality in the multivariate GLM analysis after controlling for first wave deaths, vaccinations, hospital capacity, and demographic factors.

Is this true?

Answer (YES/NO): YES